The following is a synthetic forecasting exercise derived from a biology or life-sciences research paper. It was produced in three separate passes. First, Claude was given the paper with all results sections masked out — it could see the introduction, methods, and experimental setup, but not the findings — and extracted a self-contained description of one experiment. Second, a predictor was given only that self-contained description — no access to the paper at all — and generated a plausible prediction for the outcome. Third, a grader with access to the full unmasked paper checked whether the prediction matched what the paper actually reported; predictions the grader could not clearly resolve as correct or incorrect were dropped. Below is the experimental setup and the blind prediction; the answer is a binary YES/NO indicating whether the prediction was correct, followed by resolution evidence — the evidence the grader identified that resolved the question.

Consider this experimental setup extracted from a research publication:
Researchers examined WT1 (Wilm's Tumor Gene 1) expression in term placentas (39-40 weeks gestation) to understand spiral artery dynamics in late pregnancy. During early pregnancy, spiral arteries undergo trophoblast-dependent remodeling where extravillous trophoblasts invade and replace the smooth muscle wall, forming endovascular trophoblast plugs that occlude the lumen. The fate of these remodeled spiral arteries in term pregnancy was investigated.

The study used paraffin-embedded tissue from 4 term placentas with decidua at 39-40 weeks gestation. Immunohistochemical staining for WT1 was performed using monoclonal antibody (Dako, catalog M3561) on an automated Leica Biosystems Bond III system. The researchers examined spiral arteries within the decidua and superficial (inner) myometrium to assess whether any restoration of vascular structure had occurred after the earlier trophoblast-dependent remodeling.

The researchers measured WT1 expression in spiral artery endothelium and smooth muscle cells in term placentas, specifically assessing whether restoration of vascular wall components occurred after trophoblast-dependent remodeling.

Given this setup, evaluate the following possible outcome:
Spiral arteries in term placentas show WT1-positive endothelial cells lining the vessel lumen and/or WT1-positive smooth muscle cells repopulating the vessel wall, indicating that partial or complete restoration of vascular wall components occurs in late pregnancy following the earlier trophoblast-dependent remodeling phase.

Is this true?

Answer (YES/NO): YES